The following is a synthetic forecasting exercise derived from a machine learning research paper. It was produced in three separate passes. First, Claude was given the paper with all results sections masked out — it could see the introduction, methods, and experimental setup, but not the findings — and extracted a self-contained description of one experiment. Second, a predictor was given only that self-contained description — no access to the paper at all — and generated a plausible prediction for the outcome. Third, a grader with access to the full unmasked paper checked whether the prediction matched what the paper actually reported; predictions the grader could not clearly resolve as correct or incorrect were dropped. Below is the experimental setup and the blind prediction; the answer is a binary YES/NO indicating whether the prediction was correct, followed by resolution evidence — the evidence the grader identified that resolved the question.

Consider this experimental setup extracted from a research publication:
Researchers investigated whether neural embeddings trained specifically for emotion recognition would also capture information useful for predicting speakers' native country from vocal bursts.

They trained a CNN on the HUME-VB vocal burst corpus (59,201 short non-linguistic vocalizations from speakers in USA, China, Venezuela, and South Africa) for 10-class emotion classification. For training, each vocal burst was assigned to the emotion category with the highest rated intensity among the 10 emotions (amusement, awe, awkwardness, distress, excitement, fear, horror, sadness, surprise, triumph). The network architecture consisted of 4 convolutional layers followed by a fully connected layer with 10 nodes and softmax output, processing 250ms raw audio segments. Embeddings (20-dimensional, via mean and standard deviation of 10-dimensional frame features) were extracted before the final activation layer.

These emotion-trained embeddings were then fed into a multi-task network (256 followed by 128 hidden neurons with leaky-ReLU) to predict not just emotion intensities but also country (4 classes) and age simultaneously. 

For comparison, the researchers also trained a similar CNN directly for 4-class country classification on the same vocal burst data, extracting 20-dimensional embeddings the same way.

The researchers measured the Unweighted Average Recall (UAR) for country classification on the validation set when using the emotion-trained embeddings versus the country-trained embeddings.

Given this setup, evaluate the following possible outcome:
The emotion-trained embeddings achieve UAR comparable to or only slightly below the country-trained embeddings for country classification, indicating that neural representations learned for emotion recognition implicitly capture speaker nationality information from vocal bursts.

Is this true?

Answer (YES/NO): NO